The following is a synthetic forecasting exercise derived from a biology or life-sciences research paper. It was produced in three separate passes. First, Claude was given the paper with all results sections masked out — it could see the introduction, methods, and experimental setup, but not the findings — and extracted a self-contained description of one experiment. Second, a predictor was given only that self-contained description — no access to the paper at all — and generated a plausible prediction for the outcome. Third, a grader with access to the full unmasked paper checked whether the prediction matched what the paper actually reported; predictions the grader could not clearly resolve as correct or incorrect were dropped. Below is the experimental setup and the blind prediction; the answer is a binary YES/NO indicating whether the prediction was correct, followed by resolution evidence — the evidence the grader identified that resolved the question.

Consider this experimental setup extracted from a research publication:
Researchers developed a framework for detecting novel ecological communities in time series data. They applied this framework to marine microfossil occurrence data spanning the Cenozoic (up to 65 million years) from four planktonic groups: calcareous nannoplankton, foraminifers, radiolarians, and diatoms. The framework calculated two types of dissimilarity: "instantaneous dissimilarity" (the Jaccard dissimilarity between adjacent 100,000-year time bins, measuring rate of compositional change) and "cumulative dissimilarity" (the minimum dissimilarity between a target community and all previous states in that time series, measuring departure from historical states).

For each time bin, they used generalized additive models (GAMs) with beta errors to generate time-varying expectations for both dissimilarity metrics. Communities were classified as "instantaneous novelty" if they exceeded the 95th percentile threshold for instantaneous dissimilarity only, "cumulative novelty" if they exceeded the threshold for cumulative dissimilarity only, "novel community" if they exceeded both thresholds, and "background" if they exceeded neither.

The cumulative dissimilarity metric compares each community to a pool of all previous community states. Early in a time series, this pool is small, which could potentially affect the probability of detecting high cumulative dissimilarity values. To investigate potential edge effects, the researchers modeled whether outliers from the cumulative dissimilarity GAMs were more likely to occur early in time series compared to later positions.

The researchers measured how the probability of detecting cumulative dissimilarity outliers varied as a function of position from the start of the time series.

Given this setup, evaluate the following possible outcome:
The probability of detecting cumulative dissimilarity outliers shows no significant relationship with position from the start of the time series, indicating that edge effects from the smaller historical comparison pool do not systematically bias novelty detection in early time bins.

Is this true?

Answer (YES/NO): NO